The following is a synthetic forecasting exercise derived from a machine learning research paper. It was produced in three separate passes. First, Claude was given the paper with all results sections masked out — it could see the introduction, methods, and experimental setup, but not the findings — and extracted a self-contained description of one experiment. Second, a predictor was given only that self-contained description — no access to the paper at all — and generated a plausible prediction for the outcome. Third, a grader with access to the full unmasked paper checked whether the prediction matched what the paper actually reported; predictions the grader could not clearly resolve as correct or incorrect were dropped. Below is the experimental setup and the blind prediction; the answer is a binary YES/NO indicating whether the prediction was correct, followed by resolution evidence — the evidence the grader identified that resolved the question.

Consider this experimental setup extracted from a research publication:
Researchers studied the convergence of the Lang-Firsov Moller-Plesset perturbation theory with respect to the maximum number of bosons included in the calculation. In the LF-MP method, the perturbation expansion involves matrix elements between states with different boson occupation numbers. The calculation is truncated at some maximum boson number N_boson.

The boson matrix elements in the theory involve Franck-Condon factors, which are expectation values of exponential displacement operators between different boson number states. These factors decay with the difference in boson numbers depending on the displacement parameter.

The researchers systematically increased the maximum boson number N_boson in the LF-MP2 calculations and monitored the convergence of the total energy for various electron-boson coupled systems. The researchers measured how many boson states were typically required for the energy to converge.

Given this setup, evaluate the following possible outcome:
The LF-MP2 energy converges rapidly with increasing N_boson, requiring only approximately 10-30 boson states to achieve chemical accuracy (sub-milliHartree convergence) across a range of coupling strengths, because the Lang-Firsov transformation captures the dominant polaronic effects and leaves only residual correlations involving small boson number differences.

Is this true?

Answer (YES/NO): YES